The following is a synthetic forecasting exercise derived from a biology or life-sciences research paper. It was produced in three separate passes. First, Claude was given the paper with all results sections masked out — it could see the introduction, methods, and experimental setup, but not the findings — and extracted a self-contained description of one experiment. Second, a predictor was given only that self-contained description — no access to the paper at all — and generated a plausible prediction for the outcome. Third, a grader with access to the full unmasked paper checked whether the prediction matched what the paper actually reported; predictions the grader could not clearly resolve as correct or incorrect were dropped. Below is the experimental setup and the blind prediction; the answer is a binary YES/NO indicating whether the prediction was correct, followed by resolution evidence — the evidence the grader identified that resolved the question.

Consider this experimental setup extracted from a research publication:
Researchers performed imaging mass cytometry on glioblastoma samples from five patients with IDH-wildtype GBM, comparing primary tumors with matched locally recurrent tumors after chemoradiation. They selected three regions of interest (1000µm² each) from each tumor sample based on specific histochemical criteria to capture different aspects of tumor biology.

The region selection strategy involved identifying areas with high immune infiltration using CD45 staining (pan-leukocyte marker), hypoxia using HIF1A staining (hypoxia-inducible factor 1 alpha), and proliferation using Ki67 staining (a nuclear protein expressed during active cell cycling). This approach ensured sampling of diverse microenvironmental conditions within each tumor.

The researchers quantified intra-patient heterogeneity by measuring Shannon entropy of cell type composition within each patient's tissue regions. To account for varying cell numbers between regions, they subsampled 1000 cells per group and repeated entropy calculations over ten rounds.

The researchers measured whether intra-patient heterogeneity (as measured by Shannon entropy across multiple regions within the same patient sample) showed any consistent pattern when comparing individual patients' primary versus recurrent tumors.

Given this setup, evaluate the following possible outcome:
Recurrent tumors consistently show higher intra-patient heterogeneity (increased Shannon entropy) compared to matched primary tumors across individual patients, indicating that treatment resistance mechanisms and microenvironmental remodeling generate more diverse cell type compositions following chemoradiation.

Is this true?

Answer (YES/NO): NO